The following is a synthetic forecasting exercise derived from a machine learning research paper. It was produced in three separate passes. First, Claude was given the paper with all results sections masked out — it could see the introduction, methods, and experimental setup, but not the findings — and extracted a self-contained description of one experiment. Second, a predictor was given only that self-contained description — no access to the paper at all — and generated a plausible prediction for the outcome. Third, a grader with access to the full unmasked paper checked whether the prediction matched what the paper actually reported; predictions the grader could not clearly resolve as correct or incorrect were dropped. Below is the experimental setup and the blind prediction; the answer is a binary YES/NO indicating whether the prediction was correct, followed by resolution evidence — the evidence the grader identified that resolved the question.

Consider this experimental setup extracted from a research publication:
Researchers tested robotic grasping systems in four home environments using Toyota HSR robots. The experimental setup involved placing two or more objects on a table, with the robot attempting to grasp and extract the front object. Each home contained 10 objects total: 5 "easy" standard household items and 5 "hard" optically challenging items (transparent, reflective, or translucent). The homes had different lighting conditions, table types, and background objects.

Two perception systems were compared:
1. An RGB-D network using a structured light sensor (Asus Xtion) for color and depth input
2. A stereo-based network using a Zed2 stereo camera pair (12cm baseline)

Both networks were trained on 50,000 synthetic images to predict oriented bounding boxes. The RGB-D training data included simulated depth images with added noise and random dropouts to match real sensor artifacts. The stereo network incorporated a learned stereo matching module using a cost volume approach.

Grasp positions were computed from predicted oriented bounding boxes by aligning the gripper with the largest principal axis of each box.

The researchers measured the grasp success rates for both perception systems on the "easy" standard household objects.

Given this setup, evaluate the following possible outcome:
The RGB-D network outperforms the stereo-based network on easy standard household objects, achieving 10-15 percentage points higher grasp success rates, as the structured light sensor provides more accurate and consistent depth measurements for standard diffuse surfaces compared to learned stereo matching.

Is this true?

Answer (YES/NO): NO